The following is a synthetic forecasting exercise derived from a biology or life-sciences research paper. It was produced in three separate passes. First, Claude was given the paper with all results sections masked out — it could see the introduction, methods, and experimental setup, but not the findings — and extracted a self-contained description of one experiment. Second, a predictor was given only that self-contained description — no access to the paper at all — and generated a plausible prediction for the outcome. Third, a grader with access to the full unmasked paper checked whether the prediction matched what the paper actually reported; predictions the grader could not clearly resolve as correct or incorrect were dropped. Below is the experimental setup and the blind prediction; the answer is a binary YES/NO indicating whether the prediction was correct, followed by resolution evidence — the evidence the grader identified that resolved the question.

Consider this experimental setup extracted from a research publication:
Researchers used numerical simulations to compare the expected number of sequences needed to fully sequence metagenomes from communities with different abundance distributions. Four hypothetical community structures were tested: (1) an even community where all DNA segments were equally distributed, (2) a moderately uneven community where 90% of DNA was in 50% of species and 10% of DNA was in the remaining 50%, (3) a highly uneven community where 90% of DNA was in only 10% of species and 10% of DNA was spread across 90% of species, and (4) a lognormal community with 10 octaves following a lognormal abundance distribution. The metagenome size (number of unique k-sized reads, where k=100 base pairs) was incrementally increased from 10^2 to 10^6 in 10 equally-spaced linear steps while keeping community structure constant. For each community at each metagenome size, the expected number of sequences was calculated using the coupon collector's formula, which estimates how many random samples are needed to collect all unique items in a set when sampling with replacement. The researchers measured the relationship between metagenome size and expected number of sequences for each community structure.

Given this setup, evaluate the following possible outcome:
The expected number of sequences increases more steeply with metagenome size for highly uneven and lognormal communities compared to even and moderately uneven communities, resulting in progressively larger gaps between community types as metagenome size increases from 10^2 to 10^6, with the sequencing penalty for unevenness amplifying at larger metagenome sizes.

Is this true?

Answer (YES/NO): NO